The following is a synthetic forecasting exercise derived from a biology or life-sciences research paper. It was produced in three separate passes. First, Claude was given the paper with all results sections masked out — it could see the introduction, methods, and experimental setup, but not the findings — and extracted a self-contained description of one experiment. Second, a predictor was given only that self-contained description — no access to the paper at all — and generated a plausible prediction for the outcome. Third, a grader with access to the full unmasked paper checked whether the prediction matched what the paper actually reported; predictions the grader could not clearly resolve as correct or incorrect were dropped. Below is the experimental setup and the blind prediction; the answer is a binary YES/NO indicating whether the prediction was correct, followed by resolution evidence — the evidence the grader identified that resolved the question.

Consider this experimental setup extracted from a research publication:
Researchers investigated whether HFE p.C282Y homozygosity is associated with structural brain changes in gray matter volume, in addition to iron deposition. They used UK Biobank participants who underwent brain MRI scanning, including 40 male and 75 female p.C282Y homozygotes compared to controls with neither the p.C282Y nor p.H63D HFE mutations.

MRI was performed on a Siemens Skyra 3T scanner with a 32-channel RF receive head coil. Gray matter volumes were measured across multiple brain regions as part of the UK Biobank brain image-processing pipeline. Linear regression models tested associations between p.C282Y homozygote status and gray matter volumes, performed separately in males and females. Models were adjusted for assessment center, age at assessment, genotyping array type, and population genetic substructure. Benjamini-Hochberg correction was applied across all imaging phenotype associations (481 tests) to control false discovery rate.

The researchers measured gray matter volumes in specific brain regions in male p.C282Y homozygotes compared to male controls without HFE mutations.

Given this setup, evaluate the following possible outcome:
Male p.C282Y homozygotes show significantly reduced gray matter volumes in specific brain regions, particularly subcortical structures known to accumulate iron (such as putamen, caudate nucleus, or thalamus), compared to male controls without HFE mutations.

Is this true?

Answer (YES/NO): YES